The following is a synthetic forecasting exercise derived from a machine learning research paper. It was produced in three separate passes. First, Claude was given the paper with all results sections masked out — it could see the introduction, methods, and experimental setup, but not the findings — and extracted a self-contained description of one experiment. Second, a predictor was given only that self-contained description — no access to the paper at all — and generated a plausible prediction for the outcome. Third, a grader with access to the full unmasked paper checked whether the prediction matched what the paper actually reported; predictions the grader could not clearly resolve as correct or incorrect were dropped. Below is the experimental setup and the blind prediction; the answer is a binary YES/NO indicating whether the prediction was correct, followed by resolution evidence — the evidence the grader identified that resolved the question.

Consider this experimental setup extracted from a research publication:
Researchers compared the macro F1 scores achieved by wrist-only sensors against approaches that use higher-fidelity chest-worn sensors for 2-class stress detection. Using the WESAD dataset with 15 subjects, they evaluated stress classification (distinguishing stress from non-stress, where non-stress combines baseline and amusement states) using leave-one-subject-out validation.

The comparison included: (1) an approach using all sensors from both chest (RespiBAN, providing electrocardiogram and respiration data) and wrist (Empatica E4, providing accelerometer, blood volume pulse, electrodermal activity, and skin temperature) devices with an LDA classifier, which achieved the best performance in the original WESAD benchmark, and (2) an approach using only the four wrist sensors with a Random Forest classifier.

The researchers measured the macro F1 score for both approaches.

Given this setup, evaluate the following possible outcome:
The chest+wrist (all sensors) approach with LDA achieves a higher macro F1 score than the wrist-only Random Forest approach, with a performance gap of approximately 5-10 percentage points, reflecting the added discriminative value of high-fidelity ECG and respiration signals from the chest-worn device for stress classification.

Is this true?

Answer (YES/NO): YES